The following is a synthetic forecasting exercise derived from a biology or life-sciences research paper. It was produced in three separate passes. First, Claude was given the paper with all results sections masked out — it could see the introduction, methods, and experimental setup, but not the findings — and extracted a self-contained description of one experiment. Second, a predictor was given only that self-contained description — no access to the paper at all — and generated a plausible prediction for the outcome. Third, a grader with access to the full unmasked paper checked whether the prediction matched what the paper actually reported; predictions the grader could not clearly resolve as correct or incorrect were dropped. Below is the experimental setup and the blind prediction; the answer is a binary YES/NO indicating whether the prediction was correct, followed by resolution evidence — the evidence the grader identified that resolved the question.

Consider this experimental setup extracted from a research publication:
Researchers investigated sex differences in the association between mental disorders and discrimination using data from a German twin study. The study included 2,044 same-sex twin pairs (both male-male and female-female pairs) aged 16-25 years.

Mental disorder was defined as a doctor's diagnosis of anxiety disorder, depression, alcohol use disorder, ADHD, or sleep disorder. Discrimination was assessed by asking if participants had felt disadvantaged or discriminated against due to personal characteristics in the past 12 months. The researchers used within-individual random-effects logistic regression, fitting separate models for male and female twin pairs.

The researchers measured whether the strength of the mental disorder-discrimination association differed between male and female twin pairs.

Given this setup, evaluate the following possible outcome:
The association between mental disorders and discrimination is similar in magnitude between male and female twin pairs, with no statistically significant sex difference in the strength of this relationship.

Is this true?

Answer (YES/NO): NO